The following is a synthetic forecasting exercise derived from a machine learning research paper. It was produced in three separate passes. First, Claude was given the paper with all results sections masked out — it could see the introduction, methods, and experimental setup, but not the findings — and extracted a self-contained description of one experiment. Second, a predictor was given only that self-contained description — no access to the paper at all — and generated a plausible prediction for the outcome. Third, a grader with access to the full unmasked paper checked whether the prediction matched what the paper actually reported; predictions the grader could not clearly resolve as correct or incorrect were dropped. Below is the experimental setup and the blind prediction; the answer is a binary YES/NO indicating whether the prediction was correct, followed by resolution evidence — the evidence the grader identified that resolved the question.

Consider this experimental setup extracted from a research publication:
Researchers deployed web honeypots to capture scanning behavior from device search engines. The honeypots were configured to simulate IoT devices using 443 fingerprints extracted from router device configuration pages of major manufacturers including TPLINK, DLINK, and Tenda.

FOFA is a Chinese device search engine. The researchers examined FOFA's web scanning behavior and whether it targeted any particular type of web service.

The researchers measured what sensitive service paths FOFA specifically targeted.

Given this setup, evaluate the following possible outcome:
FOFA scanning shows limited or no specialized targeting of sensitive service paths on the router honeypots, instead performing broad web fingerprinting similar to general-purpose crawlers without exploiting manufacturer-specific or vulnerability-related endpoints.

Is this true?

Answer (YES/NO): NO